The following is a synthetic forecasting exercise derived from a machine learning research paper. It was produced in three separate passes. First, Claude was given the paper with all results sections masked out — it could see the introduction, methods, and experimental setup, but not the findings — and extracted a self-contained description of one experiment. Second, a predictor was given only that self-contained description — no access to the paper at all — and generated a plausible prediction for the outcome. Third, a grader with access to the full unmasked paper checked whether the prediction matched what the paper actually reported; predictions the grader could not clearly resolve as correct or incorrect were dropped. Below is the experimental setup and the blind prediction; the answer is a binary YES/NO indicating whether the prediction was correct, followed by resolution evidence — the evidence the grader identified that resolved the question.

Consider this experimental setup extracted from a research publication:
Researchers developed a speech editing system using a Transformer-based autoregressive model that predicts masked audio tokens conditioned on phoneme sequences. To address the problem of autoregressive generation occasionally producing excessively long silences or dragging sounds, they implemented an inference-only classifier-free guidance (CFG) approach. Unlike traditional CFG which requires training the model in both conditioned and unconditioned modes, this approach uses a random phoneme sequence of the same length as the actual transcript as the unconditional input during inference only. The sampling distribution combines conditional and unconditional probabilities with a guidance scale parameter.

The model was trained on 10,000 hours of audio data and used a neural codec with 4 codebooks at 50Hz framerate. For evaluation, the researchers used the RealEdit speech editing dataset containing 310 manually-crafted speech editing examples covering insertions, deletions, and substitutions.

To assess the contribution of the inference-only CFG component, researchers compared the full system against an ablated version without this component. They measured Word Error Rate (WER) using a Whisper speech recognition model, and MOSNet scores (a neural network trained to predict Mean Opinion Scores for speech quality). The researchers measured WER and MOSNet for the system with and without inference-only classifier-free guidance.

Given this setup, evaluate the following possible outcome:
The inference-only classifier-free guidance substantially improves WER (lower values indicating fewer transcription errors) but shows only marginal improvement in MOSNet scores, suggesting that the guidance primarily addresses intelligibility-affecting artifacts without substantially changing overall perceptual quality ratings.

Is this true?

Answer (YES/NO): NO